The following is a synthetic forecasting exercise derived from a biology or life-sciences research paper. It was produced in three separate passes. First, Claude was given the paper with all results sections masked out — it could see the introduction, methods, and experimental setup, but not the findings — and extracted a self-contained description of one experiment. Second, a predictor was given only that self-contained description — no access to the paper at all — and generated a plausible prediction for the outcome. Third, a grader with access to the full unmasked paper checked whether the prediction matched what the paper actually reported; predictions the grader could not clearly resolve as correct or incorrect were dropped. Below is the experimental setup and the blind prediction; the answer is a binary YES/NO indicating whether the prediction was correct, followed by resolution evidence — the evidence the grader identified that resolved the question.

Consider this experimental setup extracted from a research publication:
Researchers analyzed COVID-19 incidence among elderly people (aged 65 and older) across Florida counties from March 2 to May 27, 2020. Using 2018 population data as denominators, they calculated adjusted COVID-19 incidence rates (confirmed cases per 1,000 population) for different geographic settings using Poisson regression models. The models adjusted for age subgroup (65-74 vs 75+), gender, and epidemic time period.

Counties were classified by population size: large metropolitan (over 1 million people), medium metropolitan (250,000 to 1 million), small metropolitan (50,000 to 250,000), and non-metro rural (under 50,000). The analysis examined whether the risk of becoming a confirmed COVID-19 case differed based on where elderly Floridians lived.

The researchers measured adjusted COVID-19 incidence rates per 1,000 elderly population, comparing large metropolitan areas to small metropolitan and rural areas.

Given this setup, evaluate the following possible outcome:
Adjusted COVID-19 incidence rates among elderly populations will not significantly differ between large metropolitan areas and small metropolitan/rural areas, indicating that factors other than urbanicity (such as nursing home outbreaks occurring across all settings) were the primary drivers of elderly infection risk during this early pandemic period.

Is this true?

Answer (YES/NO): NO